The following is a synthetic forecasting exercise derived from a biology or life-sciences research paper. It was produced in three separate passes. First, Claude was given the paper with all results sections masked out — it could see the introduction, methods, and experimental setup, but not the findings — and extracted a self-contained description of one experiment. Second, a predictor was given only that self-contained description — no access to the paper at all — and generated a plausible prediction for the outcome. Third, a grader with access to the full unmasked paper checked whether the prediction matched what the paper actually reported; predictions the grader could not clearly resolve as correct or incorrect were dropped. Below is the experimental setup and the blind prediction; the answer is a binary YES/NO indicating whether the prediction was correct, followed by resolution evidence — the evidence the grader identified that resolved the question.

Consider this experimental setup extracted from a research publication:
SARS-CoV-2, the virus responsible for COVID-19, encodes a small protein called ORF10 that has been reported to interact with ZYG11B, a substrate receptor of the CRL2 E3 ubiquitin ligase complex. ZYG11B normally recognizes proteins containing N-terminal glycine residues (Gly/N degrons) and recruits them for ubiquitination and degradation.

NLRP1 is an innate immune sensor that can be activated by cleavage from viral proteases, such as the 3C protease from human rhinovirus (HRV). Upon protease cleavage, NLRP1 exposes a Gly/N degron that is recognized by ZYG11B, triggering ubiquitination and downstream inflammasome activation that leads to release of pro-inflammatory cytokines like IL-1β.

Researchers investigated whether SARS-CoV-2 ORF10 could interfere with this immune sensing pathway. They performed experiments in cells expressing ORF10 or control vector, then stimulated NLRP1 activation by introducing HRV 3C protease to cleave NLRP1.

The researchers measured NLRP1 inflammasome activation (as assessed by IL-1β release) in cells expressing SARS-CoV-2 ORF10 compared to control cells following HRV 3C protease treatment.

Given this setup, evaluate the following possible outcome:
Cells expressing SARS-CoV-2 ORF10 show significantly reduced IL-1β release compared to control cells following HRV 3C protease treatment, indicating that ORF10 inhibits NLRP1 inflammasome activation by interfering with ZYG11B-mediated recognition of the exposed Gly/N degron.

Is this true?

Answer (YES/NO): YES